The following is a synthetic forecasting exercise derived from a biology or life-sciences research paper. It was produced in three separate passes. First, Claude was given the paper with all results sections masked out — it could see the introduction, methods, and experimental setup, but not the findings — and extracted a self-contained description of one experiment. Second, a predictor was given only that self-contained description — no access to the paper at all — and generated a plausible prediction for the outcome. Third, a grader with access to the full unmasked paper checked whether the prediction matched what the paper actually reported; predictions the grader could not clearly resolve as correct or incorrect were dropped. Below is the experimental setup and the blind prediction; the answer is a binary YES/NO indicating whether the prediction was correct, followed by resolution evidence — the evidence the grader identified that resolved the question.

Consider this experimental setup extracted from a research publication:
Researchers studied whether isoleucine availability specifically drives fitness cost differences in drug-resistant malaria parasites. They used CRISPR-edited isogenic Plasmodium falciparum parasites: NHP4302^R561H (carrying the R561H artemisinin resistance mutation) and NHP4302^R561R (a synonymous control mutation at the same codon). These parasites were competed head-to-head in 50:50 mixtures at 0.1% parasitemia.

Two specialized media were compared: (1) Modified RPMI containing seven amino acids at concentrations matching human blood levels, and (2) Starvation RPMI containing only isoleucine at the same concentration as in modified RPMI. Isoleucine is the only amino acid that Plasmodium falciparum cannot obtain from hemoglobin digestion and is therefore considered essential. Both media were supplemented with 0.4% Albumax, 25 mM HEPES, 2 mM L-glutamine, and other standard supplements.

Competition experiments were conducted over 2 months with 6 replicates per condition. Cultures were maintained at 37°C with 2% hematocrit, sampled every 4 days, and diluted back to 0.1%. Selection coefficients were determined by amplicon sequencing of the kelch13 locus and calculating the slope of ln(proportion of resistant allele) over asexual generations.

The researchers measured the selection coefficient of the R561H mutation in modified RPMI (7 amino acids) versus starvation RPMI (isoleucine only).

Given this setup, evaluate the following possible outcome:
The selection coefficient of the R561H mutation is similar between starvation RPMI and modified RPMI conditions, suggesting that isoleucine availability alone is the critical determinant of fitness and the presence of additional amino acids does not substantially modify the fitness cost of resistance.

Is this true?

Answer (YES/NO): YES